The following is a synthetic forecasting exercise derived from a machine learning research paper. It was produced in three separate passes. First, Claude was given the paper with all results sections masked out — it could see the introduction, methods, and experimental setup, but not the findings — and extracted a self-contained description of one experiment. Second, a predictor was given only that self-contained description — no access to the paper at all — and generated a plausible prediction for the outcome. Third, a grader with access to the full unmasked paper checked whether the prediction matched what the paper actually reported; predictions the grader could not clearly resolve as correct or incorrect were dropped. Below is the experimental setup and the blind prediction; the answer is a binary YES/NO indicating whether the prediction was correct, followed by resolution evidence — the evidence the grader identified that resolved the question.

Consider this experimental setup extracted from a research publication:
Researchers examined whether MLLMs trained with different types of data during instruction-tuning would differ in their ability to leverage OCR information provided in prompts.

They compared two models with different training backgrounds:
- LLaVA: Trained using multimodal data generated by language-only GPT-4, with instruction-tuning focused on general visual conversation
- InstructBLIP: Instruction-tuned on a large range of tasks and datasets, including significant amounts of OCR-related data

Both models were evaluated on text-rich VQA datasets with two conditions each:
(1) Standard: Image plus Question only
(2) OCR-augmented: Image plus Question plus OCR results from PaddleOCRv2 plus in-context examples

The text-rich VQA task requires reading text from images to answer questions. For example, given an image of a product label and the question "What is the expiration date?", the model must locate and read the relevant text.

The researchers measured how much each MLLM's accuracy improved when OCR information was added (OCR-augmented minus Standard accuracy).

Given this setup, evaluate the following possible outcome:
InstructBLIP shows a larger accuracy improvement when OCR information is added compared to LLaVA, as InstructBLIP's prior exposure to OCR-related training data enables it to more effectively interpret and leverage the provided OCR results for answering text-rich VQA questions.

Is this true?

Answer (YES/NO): NO